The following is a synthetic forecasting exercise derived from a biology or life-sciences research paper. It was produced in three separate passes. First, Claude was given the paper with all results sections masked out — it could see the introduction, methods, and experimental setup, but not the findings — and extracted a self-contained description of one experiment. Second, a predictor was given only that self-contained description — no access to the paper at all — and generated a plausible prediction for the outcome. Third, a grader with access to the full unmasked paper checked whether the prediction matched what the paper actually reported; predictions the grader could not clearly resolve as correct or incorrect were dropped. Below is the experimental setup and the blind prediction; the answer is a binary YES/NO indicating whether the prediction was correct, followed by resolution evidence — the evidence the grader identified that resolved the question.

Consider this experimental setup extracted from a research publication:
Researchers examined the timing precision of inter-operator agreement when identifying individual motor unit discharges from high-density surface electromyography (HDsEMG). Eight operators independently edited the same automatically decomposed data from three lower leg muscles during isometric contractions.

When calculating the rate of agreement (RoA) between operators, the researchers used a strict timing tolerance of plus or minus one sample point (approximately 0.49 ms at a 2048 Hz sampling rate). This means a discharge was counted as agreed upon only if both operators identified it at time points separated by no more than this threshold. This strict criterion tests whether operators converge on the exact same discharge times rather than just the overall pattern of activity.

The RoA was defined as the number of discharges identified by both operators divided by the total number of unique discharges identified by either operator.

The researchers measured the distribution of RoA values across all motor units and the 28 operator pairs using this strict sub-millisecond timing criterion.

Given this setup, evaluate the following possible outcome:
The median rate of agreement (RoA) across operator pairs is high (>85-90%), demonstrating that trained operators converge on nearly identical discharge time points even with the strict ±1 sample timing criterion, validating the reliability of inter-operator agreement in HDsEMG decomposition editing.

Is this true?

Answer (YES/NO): YES